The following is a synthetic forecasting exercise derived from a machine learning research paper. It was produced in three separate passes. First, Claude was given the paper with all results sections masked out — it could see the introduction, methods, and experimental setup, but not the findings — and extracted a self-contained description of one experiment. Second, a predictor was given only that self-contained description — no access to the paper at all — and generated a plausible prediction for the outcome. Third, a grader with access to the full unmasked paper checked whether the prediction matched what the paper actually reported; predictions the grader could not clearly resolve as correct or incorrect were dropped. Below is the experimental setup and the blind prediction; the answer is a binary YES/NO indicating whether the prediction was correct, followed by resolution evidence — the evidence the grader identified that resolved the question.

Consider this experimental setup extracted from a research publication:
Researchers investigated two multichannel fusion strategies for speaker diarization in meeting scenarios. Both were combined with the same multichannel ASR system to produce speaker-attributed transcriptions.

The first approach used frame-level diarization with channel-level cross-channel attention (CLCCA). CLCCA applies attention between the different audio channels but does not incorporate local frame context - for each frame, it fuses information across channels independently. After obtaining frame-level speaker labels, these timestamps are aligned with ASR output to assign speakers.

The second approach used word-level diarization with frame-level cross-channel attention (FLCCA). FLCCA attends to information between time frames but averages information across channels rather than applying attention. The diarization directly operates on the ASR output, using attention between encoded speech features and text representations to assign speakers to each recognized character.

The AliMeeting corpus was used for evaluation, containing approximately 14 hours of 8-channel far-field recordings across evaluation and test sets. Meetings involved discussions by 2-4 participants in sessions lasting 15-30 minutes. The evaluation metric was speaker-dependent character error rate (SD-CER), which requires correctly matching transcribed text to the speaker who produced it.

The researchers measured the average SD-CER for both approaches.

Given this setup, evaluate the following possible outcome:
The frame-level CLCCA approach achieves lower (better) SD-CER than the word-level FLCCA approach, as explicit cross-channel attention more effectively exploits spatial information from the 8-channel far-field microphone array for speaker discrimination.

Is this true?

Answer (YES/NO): NO